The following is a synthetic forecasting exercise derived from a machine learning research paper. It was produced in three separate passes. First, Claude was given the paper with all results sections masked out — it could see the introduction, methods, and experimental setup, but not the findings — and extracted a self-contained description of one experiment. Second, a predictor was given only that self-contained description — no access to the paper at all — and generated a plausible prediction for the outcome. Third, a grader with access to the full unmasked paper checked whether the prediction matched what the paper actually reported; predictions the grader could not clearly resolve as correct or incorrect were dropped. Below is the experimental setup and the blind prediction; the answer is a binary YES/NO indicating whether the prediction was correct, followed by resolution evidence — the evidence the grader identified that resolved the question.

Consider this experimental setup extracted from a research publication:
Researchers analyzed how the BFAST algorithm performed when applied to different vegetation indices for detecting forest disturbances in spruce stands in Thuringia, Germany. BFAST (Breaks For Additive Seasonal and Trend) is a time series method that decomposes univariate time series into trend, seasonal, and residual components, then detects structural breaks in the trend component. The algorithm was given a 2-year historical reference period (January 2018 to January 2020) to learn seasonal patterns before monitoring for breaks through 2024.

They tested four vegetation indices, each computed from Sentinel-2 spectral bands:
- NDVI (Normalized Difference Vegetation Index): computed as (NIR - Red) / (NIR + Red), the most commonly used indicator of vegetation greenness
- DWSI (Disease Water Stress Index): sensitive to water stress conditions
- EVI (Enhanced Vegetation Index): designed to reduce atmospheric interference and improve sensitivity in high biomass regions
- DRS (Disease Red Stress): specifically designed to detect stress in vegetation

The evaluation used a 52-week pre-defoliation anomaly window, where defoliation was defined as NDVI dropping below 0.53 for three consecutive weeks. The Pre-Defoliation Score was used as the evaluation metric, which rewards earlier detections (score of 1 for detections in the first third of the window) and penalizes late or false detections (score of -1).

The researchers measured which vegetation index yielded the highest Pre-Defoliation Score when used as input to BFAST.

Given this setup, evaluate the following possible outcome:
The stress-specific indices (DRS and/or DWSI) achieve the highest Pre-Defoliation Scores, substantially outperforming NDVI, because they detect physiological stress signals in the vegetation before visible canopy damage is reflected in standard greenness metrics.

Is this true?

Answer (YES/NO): YES